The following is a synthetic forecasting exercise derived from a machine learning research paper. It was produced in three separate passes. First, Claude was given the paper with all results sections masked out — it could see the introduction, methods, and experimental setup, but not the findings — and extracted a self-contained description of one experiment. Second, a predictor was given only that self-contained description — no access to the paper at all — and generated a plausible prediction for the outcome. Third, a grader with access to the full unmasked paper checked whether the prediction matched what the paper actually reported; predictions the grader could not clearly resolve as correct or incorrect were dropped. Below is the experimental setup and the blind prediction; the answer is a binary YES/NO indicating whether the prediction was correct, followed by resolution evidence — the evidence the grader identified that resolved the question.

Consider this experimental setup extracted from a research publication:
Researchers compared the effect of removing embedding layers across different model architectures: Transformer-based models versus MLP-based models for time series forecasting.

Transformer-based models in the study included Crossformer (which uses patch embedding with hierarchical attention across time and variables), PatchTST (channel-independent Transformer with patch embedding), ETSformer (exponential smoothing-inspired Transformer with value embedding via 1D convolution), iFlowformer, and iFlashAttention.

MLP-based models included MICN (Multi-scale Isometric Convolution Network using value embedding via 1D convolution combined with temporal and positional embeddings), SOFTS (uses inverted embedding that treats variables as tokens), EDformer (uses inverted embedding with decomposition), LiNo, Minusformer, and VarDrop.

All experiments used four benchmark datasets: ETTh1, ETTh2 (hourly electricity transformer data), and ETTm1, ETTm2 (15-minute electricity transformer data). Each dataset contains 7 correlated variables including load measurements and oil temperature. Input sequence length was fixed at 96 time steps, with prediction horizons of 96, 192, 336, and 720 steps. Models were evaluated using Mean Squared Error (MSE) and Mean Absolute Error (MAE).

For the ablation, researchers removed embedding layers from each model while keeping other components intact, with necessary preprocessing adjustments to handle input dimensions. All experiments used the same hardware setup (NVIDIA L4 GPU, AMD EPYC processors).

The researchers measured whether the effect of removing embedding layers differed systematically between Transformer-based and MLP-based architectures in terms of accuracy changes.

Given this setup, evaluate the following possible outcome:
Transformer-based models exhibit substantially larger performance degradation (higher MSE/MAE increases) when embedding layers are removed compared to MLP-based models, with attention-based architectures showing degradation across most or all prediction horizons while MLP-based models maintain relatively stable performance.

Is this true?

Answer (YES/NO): NO